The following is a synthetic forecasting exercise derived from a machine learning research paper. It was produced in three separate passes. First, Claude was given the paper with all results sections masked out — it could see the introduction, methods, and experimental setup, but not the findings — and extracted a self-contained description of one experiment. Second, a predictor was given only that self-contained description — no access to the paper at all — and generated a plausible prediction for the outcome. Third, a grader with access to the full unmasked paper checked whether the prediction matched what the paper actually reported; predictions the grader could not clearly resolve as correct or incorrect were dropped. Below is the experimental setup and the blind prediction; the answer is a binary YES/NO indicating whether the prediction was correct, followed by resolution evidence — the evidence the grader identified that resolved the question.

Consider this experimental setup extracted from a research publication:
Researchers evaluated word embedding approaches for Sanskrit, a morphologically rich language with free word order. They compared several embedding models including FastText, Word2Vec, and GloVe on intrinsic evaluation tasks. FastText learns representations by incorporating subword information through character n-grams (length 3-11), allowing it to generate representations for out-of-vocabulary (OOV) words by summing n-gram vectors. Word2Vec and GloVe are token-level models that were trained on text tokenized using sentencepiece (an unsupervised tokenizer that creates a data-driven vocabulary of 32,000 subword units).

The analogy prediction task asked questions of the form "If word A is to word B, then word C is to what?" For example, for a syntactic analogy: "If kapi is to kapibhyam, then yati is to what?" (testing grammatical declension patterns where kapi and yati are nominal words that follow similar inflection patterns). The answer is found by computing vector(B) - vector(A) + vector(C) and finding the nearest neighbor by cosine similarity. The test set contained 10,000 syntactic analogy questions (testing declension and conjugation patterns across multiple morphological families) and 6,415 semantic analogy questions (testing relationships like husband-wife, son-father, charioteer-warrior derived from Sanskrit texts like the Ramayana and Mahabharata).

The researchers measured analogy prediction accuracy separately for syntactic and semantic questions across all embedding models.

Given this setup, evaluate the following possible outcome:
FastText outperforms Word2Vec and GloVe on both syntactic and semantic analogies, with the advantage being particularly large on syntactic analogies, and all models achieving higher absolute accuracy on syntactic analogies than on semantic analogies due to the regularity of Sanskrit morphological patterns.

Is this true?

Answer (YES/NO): NO